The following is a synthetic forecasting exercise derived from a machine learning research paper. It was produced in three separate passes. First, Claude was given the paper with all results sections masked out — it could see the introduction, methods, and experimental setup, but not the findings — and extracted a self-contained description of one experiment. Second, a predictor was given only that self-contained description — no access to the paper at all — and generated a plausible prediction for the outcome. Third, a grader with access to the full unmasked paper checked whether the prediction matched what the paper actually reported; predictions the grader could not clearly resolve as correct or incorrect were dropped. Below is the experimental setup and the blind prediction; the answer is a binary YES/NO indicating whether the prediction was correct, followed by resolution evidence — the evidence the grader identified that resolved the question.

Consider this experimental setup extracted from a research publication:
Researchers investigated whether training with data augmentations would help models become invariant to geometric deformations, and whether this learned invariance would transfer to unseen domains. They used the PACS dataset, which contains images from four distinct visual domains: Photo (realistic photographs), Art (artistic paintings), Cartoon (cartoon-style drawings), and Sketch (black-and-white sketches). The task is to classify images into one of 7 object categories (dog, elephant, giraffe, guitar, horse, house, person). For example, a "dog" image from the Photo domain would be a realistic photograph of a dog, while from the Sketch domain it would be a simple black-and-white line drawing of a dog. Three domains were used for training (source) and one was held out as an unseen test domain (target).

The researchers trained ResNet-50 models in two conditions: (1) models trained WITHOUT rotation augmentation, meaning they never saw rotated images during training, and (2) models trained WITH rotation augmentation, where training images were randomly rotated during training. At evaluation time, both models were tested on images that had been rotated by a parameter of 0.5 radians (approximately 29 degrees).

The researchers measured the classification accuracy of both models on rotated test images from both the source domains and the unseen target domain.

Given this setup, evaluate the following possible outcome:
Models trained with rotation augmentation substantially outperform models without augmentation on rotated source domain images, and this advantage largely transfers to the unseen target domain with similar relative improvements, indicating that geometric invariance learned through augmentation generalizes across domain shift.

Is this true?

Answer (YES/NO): NO